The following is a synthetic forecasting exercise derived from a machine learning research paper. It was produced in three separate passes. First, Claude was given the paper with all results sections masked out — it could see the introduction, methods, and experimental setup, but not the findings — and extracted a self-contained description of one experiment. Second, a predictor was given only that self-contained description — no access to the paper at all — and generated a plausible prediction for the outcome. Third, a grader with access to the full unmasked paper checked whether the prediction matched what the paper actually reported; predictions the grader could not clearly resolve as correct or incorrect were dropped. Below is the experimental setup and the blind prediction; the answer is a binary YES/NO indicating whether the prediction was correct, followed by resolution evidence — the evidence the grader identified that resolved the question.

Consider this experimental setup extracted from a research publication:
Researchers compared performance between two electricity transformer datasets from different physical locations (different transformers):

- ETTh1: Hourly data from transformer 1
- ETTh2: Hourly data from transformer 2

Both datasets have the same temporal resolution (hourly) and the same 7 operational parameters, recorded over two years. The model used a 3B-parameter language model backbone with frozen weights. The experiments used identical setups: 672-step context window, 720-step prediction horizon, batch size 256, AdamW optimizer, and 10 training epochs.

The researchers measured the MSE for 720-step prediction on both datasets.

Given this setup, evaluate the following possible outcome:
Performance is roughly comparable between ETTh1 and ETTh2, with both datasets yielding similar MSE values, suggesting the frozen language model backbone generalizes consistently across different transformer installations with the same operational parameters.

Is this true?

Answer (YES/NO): YES